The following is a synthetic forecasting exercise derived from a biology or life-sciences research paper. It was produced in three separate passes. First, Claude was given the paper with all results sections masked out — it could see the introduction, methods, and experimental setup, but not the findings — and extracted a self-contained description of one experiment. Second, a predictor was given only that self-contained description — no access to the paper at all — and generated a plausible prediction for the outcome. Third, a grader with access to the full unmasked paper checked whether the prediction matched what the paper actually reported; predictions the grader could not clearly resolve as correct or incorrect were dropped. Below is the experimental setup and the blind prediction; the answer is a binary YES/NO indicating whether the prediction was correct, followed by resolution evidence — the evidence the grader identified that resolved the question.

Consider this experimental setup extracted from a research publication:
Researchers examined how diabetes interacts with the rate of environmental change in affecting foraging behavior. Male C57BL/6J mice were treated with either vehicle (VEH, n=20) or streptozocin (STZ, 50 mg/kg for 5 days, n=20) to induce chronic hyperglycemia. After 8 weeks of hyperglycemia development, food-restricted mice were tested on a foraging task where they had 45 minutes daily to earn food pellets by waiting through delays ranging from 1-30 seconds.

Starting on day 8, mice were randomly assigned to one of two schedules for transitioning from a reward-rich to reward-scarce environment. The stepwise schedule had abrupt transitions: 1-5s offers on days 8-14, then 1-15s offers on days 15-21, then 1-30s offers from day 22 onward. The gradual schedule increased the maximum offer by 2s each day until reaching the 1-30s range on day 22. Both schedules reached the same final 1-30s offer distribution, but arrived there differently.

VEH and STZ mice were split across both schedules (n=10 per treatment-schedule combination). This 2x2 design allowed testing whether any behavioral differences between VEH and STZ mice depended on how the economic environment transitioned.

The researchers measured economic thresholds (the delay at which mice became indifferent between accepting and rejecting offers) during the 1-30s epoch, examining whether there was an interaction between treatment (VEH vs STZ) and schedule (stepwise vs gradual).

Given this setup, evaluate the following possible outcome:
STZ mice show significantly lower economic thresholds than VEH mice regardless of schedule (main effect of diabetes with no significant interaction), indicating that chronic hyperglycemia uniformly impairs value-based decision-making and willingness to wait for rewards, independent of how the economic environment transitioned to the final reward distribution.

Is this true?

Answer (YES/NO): NO